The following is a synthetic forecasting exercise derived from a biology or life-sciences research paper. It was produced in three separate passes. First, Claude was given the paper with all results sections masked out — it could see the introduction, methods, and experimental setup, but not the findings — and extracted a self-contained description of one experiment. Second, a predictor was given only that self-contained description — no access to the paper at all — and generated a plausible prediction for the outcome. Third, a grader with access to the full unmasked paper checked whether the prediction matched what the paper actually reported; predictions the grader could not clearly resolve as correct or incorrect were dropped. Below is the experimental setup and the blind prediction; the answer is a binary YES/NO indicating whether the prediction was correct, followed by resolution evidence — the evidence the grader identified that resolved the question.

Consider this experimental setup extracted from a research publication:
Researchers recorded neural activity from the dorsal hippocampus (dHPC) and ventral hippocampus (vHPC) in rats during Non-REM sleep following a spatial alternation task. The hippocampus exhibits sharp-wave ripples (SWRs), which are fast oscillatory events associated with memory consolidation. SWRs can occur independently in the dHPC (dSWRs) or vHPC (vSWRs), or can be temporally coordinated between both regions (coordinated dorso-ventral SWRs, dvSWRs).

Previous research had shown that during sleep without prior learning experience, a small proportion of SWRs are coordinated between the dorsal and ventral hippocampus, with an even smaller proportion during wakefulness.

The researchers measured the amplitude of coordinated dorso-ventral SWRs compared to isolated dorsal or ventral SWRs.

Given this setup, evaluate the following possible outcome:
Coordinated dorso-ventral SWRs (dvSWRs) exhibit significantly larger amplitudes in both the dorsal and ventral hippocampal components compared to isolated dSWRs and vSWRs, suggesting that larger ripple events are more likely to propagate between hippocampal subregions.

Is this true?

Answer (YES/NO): YES